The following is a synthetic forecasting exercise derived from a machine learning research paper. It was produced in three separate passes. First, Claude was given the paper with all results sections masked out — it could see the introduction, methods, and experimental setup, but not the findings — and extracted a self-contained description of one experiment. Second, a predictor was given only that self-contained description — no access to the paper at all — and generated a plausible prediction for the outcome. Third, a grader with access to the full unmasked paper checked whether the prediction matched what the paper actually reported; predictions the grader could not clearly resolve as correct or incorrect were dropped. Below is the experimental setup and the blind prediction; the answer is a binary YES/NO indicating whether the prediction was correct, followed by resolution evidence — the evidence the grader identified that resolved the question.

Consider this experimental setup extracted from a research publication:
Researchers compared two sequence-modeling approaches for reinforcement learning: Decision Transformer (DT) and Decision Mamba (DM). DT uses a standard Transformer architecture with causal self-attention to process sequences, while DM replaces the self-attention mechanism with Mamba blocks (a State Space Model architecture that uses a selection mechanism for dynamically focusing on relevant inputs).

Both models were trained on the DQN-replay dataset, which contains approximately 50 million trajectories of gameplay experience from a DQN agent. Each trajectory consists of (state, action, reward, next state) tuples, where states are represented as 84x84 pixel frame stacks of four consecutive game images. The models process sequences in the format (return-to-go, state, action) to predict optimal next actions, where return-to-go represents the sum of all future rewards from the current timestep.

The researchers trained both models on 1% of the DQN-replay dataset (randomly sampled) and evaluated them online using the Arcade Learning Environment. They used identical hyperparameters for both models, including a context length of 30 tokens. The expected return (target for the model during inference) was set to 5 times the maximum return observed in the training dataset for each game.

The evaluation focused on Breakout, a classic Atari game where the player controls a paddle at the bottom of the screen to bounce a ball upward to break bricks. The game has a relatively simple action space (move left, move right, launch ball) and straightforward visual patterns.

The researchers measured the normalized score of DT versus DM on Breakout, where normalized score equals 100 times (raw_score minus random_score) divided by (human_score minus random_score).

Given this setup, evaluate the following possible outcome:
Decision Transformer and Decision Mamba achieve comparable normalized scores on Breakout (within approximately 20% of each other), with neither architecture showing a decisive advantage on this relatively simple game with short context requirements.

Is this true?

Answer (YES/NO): NO